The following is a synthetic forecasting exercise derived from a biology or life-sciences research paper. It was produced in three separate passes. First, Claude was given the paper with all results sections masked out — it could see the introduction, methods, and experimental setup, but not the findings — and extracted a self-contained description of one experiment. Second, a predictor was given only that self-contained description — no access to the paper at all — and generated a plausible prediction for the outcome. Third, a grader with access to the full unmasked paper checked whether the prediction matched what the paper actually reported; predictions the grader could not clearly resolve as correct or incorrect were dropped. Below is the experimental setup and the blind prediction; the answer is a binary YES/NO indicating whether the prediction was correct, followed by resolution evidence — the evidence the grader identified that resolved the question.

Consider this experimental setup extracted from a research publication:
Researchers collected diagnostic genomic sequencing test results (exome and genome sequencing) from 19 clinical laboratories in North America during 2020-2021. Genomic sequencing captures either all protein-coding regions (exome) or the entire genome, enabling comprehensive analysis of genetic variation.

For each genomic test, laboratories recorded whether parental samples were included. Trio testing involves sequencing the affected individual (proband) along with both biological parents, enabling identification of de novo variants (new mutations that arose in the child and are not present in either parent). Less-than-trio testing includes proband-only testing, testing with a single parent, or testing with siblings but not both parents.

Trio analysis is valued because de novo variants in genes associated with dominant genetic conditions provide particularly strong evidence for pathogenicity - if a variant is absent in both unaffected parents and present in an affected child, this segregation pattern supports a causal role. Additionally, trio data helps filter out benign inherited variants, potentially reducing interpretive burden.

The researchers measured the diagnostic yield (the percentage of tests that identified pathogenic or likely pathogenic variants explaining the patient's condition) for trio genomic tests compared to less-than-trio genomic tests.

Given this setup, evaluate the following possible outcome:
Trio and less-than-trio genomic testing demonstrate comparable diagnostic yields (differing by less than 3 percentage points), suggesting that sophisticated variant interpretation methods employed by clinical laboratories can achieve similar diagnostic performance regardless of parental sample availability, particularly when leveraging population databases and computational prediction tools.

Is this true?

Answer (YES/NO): NO